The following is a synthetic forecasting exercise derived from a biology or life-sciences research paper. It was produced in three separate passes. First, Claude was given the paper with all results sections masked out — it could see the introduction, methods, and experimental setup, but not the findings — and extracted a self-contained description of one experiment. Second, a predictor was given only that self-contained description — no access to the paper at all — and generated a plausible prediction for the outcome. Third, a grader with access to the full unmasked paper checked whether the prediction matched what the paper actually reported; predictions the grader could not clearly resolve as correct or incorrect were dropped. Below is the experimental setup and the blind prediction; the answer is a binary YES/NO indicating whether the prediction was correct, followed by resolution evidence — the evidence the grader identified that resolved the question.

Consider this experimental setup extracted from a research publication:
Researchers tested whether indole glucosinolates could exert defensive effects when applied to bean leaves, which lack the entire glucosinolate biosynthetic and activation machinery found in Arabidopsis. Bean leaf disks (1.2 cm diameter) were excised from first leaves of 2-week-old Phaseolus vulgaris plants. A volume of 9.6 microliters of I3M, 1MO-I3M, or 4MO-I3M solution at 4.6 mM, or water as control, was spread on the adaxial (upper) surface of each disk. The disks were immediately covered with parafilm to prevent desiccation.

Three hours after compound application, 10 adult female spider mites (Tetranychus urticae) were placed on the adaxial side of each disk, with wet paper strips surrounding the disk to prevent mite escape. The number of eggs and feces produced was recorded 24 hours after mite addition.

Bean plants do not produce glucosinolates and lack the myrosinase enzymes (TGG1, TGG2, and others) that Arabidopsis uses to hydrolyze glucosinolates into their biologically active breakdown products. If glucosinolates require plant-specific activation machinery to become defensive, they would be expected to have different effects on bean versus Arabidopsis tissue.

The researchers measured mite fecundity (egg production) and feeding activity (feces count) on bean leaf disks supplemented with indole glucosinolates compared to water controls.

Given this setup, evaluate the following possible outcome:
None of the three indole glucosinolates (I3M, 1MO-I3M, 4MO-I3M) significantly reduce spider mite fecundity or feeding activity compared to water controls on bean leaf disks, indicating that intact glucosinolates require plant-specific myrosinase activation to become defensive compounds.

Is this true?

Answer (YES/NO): YES